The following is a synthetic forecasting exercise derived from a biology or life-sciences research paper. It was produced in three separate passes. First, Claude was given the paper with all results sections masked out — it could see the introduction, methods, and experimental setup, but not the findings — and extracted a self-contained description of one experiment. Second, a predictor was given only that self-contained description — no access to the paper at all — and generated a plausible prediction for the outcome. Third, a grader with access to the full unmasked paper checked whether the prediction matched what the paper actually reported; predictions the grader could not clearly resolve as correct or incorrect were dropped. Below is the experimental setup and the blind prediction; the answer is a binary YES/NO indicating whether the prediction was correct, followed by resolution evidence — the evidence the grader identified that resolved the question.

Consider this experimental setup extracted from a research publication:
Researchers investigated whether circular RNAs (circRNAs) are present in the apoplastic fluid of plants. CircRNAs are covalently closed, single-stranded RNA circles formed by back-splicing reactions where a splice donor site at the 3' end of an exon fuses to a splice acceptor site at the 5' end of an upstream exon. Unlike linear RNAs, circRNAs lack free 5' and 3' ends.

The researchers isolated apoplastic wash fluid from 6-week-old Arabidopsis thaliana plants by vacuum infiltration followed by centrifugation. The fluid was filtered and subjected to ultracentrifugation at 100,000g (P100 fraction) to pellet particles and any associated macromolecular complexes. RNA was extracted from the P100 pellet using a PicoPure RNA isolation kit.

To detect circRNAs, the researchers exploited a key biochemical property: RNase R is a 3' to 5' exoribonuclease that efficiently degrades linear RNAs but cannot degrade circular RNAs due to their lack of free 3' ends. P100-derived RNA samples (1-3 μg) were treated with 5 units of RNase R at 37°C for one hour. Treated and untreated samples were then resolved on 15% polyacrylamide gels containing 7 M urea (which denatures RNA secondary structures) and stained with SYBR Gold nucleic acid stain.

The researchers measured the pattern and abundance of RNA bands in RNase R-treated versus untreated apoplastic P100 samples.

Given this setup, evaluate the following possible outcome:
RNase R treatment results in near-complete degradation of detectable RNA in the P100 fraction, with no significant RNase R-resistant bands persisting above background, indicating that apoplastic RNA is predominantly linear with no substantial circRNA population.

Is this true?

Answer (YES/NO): NO